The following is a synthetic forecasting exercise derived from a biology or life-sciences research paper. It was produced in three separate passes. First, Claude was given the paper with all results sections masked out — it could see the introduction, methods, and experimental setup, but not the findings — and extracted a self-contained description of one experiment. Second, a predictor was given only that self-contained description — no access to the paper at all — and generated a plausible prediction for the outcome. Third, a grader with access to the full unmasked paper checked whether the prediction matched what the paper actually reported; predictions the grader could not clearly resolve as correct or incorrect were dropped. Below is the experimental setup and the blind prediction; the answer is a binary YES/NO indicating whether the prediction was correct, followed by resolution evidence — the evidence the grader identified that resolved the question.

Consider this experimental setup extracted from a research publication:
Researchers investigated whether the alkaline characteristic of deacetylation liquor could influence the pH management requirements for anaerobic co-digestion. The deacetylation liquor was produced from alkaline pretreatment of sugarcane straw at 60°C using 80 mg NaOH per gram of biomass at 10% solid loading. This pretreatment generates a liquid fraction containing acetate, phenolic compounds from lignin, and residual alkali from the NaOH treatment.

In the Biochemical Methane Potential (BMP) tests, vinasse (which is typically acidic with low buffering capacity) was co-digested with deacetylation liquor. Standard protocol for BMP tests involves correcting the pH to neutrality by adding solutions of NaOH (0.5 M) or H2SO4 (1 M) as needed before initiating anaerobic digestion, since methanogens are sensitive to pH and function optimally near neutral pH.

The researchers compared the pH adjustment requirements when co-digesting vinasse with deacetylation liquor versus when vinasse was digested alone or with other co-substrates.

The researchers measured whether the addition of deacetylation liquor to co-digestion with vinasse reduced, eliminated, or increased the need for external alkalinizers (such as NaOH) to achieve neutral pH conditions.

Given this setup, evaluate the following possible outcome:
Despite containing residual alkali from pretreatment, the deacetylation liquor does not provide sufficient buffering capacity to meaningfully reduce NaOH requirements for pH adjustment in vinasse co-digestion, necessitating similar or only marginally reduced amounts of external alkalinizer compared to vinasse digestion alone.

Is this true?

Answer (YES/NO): NO